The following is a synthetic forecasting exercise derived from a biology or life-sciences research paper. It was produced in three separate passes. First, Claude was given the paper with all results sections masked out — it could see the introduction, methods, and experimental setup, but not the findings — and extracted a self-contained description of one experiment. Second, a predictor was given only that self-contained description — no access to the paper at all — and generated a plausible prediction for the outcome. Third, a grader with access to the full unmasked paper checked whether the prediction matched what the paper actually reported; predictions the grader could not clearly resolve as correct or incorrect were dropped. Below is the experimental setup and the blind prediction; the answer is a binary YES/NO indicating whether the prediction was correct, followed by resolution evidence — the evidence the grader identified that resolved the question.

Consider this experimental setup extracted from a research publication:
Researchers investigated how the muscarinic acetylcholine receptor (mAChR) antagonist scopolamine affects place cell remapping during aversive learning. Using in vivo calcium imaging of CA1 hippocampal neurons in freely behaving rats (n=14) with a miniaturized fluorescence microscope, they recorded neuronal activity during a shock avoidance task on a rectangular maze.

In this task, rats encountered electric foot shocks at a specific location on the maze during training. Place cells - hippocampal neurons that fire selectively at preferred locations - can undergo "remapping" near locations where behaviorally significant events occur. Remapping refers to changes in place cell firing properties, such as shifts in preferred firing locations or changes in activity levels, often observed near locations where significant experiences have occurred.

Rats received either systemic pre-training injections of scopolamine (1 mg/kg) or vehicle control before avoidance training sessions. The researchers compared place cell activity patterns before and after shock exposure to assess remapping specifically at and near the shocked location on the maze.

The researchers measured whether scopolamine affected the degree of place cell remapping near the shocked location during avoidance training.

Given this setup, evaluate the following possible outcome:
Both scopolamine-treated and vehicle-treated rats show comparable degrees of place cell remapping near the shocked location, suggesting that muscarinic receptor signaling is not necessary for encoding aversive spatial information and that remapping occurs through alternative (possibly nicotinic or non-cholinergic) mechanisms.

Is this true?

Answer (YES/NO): NO